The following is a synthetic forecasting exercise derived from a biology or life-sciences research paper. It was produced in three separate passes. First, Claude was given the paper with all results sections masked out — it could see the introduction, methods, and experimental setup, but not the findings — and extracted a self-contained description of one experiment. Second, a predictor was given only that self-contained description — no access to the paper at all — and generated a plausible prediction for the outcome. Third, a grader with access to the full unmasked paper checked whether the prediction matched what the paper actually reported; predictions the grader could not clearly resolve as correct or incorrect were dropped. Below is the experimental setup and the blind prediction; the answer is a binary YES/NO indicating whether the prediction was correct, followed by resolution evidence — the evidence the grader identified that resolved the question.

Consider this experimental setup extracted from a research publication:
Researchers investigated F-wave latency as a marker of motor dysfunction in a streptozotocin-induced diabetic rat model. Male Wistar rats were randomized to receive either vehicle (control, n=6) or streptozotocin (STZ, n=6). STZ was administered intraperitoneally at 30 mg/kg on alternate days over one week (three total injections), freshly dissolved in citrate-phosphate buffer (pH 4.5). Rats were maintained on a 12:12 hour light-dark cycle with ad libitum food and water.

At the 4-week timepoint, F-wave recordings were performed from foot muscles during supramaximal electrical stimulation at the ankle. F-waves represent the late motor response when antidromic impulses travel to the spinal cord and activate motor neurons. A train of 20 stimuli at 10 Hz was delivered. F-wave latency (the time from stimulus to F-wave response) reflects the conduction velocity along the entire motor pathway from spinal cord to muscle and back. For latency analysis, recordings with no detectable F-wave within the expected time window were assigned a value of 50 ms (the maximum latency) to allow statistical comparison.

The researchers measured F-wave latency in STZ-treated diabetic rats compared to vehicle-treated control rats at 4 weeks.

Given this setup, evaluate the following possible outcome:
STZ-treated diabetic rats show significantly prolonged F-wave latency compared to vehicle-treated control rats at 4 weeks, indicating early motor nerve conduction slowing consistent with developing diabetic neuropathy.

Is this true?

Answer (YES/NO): YES